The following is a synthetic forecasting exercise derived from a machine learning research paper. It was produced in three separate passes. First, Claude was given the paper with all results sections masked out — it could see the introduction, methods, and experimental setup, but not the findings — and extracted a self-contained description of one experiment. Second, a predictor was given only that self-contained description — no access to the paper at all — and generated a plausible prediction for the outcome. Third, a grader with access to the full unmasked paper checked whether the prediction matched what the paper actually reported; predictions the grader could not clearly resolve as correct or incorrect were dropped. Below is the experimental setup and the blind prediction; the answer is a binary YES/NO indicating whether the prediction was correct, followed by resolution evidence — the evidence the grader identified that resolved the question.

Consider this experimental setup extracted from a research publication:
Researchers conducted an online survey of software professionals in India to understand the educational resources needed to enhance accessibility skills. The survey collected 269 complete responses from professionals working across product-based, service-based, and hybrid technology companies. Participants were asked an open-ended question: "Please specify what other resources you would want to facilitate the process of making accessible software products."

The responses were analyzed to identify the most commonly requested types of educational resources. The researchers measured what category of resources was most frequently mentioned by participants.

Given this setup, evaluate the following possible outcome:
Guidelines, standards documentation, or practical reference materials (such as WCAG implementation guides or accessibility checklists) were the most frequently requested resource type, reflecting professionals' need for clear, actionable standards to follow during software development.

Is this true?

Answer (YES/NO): NO